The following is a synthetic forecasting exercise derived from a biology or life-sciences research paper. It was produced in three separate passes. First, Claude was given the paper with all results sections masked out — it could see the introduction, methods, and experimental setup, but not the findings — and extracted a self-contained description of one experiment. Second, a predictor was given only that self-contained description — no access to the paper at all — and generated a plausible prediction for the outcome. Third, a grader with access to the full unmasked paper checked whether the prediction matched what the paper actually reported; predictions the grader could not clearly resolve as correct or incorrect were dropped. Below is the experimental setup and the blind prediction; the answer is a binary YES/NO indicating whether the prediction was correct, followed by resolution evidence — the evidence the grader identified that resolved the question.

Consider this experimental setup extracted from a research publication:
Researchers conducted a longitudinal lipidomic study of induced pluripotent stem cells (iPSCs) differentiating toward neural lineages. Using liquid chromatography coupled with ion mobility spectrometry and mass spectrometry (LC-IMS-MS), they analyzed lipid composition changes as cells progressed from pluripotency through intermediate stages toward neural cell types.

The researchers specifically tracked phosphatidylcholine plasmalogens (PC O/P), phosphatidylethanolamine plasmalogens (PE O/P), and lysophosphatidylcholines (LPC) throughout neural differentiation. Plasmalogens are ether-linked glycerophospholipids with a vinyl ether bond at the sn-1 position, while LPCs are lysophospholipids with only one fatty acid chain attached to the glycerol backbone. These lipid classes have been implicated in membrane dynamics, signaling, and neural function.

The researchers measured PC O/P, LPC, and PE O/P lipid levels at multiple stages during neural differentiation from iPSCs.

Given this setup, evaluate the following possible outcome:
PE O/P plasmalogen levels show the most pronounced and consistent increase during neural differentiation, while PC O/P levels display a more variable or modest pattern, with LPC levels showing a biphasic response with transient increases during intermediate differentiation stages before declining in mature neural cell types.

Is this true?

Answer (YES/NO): NO